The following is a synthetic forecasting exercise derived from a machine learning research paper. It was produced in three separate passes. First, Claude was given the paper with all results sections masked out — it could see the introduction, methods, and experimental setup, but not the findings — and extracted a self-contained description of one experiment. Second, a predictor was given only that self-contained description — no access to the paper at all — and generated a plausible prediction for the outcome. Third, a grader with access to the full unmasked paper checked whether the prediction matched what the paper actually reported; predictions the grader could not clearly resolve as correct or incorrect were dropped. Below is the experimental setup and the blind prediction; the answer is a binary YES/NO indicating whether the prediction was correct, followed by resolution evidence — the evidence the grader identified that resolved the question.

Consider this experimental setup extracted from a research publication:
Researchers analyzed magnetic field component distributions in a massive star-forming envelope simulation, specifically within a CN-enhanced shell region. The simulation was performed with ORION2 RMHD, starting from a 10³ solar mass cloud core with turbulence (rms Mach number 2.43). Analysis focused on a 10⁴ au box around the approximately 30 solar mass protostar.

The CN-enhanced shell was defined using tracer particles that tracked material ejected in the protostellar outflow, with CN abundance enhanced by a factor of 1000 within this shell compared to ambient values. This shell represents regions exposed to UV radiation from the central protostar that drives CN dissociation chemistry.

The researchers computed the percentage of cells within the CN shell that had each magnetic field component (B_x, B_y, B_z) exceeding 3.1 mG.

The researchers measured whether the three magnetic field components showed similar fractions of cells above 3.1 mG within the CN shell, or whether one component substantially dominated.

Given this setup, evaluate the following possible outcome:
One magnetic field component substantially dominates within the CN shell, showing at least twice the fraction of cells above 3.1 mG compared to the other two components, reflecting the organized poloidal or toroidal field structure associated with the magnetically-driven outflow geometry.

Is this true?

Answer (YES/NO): NO